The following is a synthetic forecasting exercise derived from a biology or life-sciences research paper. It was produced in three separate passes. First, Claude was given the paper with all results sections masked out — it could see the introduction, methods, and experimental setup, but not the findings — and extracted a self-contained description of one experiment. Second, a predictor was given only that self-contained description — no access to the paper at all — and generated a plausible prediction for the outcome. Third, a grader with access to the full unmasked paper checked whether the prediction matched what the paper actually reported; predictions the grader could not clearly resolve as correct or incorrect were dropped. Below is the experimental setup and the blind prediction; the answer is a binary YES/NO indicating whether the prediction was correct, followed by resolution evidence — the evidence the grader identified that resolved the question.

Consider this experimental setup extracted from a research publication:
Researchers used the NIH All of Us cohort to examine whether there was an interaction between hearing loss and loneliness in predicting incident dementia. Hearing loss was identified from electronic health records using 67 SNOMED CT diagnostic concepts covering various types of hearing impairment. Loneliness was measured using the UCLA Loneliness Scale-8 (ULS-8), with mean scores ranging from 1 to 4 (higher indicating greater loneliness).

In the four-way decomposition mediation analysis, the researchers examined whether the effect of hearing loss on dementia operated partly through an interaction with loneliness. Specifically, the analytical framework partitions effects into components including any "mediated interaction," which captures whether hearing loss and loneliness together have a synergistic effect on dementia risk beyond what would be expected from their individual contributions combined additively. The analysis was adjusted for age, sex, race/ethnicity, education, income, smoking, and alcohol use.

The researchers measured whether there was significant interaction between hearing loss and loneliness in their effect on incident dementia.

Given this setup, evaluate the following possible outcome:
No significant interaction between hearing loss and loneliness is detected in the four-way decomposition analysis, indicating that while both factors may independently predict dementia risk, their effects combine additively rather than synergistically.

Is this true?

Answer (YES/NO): YES